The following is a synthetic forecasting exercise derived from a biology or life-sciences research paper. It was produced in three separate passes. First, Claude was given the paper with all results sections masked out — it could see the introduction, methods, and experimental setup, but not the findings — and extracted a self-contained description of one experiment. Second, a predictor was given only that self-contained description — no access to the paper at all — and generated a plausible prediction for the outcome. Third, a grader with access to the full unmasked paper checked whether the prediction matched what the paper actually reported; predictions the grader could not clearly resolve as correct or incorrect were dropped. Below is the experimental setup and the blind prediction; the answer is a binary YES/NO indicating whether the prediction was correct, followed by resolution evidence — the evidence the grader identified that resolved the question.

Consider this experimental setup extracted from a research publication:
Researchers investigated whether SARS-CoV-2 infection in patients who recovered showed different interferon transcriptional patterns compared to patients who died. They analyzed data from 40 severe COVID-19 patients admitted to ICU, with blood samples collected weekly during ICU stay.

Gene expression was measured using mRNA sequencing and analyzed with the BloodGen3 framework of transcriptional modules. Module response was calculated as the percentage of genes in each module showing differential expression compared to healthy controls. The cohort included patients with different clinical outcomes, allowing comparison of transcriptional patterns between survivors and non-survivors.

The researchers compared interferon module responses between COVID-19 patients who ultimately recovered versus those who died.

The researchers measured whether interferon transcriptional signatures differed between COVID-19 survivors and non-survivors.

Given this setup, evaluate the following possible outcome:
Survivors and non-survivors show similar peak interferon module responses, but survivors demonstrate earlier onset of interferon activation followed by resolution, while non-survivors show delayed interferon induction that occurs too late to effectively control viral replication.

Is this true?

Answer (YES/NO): NO